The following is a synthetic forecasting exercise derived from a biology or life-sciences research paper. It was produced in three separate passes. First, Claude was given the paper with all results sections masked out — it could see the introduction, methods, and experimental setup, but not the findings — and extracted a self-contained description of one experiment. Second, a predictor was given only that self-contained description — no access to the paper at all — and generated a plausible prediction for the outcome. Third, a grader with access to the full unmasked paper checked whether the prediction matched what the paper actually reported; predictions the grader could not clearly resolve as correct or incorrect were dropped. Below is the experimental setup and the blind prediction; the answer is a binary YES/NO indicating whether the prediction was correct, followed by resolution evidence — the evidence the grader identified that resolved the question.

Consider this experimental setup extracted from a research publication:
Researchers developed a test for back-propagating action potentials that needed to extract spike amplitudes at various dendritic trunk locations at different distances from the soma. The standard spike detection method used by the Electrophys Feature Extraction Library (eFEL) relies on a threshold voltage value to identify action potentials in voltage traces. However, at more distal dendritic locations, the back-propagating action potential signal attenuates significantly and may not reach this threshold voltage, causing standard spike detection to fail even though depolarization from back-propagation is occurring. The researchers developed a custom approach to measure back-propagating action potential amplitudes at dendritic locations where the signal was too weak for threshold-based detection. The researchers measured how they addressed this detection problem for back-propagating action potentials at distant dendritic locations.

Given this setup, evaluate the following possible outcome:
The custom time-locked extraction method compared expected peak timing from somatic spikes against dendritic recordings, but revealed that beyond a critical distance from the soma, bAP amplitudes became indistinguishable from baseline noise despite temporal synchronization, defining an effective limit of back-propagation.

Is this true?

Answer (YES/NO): NO